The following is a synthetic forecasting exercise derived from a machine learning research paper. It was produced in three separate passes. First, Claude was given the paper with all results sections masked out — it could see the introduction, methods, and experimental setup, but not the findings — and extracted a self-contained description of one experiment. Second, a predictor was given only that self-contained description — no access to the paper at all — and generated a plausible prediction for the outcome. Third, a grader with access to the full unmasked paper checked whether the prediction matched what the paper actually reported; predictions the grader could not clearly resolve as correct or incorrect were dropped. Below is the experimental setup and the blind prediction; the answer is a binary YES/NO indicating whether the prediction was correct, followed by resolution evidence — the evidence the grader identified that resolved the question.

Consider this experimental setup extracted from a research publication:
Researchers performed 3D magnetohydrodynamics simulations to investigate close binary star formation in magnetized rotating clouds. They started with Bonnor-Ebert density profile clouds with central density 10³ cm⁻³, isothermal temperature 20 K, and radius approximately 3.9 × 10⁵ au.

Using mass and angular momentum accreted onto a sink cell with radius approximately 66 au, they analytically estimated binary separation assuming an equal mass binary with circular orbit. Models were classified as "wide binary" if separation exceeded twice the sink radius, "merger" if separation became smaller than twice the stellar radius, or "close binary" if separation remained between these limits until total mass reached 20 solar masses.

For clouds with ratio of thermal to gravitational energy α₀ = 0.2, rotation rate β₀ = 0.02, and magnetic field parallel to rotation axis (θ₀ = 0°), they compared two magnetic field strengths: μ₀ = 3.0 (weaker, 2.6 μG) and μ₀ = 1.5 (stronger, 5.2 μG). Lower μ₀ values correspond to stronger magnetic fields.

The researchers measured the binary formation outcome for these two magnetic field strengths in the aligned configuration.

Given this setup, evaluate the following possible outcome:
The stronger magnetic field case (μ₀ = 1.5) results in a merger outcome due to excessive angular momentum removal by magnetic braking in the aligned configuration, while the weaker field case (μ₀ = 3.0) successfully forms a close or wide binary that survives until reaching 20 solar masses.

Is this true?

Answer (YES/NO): NO